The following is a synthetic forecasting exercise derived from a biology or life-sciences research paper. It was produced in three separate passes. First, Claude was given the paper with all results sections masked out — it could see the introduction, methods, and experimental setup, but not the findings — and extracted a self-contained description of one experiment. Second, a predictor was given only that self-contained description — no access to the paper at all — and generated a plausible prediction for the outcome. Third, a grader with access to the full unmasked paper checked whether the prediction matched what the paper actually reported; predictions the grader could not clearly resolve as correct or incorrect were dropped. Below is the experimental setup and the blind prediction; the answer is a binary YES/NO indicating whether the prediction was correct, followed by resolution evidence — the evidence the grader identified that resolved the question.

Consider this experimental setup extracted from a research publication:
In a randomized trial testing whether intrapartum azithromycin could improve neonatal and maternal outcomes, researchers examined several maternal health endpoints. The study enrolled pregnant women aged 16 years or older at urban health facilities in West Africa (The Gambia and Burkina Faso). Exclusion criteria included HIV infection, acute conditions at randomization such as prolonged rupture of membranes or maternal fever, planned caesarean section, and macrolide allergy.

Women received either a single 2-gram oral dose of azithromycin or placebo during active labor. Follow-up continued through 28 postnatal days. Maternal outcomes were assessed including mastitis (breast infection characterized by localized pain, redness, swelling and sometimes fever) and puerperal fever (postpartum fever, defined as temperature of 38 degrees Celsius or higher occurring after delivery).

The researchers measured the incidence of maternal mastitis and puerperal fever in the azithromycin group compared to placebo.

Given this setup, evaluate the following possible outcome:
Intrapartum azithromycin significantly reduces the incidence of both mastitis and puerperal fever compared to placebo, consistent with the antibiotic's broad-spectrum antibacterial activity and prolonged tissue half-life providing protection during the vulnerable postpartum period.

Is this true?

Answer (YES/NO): YES